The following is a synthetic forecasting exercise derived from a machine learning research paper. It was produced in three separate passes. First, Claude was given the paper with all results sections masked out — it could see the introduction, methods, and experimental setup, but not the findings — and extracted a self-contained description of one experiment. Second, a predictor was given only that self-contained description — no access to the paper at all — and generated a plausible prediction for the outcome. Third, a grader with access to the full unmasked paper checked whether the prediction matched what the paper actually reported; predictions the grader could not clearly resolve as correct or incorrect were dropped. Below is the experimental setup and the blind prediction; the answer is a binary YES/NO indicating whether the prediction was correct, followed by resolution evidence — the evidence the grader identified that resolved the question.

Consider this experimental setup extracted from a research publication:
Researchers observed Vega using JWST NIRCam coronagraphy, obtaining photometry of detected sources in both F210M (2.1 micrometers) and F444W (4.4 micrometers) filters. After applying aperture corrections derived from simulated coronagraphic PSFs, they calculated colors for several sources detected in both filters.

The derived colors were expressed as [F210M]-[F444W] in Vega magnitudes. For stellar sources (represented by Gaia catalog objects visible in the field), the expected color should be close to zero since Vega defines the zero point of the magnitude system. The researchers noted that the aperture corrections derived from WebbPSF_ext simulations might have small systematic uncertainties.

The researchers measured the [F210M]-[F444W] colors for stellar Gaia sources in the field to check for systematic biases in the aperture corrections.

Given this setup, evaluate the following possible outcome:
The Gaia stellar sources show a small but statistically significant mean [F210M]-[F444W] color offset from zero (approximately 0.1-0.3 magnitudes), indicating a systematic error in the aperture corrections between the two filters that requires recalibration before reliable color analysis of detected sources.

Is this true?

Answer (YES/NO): NO